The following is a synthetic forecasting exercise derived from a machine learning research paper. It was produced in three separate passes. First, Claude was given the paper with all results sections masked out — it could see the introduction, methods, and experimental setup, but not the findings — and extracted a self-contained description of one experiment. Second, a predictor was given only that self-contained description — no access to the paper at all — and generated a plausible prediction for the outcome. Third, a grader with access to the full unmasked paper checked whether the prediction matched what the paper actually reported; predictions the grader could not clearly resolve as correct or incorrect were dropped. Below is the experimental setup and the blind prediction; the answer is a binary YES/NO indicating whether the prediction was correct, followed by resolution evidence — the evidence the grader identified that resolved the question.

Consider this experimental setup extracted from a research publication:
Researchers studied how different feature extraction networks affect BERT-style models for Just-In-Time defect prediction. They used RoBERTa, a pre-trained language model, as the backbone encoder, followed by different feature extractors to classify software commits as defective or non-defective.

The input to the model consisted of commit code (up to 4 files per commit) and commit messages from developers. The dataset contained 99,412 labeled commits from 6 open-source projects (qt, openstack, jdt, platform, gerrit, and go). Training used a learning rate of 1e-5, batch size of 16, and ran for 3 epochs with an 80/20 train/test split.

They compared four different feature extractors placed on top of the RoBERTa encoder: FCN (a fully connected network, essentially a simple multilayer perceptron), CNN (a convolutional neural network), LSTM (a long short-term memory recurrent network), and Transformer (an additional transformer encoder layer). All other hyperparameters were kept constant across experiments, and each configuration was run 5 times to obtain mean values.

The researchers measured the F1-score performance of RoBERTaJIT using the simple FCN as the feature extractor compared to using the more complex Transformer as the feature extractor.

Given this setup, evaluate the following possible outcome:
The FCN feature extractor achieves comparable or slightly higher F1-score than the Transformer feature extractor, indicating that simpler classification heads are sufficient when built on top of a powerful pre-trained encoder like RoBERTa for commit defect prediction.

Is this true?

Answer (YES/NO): YES